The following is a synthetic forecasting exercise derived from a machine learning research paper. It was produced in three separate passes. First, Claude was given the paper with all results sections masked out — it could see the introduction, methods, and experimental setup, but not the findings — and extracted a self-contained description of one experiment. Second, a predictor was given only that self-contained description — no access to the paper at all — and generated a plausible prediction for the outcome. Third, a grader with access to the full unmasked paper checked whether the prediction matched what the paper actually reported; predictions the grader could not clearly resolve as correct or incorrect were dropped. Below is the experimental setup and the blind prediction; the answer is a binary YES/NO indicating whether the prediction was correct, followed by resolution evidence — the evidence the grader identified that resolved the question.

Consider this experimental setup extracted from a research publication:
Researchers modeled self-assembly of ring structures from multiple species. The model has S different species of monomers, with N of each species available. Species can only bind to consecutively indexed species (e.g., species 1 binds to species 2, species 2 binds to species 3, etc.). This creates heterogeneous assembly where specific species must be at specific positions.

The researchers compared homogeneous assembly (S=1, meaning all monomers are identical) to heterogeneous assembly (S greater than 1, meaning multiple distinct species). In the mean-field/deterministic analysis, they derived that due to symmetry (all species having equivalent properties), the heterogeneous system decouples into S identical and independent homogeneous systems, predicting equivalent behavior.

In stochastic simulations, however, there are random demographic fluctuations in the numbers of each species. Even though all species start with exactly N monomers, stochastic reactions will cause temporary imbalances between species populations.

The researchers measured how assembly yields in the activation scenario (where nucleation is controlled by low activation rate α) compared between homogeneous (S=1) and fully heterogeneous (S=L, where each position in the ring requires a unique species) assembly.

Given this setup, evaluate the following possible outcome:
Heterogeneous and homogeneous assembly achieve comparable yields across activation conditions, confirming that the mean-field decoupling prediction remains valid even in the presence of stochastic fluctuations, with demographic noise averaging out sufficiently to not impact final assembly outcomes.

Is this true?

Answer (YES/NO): NO